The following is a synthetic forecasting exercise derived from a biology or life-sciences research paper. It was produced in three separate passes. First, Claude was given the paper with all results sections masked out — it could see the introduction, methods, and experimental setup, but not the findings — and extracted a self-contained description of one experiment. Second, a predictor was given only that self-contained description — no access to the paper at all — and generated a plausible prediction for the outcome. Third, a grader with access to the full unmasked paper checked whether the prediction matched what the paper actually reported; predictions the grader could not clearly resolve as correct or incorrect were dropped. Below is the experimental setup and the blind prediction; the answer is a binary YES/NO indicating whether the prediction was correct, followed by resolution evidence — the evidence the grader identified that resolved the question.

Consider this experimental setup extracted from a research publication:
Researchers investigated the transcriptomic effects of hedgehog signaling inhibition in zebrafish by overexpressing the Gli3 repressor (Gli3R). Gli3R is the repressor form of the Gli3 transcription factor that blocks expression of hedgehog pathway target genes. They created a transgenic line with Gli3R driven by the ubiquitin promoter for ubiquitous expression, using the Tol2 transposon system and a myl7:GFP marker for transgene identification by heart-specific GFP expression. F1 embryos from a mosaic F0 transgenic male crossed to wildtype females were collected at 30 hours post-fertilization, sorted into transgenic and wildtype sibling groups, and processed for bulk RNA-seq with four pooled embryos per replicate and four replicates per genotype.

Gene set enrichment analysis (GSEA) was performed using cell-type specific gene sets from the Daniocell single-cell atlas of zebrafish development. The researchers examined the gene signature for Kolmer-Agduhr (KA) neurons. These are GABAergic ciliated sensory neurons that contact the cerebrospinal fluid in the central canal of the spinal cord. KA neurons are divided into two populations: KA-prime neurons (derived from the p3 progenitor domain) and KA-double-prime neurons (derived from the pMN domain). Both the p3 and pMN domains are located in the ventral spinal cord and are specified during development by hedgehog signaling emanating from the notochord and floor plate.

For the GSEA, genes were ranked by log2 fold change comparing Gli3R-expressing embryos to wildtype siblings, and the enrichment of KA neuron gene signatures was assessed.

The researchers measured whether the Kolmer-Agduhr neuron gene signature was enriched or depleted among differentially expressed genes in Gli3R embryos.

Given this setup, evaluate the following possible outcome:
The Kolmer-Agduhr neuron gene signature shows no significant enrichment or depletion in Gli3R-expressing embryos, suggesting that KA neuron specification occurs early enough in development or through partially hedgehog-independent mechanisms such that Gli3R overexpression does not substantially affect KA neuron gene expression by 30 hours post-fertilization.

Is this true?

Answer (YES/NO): NO